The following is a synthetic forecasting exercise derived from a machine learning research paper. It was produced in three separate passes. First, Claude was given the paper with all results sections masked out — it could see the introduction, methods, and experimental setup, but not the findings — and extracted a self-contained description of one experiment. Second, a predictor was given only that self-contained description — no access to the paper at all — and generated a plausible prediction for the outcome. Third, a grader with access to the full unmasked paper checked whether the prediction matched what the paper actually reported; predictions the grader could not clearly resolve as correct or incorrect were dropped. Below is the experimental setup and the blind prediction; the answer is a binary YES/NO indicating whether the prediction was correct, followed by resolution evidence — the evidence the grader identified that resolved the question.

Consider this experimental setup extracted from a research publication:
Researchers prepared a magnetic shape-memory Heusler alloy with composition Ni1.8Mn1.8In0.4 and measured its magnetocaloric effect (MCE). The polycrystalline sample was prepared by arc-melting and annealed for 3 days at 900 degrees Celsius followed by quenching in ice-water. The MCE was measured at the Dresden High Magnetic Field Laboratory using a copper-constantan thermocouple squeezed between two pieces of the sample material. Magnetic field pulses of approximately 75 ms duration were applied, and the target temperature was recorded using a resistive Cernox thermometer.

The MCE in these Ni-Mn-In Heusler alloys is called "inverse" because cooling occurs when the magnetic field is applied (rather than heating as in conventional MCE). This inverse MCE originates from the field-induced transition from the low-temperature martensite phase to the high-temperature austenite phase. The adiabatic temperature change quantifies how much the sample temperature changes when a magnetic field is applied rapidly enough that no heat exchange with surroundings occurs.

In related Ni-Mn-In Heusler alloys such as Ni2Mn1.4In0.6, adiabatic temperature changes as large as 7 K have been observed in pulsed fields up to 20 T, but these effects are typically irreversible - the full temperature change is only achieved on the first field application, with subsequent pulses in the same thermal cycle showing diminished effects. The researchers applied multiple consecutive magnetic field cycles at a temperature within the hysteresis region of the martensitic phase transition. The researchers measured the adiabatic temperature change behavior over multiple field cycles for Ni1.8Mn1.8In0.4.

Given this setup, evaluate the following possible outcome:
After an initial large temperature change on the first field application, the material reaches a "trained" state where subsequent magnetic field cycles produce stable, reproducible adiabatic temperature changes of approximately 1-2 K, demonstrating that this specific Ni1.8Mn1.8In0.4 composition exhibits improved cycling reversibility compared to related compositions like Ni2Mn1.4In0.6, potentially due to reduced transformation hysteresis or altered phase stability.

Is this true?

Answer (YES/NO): NO